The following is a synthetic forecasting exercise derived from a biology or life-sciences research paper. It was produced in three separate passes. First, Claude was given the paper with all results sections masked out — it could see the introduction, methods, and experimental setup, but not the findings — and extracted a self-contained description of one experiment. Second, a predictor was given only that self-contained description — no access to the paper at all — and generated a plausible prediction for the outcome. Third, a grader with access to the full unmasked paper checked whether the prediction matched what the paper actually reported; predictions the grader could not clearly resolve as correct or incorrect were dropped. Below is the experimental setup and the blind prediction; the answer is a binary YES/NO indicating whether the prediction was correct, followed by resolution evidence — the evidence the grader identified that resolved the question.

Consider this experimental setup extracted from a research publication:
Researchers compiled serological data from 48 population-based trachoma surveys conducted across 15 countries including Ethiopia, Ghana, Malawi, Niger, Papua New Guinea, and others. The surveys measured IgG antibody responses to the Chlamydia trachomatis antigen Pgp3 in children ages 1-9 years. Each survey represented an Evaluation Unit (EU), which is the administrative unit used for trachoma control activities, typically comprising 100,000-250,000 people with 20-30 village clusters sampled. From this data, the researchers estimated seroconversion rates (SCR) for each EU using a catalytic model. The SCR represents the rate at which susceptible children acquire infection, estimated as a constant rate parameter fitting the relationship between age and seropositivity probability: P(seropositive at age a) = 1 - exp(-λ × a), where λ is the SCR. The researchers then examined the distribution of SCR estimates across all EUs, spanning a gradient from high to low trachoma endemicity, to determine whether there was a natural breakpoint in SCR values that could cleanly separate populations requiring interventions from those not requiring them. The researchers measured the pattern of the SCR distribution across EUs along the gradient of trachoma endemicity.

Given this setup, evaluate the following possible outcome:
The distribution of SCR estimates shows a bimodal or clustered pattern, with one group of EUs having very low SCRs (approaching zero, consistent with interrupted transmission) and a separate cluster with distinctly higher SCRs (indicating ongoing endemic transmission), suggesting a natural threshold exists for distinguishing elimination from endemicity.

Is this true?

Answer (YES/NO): NO